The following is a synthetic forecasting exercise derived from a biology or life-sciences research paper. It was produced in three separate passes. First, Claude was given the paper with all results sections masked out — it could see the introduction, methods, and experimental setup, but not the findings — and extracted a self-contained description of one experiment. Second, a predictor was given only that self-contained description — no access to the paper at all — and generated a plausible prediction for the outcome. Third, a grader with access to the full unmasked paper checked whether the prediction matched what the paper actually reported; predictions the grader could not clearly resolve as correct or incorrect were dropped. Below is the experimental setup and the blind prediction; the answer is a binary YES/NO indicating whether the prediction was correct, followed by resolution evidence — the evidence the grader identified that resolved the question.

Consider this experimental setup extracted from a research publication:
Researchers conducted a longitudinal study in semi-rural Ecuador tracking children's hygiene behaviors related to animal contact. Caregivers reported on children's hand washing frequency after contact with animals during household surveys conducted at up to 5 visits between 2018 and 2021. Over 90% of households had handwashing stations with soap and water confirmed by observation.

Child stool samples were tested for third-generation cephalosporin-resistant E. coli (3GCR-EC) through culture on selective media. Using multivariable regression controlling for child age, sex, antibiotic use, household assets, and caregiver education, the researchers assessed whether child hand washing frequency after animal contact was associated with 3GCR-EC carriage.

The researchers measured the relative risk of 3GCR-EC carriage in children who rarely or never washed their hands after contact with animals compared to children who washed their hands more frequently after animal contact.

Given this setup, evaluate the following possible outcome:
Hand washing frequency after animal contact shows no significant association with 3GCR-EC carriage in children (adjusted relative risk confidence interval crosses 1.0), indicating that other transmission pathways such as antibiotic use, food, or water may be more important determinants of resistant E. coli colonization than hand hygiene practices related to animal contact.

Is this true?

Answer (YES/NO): YES